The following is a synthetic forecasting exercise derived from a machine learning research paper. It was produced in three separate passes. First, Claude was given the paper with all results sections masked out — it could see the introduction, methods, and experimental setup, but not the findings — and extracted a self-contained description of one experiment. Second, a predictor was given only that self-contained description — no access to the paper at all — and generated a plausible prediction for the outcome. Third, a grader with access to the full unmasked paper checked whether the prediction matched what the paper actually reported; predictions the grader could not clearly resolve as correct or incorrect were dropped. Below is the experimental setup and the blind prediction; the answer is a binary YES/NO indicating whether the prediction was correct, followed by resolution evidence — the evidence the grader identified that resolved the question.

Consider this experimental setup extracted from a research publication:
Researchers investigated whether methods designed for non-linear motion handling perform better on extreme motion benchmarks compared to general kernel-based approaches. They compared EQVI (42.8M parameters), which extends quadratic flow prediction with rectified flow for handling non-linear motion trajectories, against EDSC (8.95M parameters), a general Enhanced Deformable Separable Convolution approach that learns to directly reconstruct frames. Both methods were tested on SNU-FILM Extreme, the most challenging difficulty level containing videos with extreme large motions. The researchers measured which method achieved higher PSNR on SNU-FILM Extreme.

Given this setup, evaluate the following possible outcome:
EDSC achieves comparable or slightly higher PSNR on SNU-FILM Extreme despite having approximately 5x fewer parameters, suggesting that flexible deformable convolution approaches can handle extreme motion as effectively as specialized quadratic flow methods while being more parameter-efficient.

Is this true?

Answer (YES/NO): NO